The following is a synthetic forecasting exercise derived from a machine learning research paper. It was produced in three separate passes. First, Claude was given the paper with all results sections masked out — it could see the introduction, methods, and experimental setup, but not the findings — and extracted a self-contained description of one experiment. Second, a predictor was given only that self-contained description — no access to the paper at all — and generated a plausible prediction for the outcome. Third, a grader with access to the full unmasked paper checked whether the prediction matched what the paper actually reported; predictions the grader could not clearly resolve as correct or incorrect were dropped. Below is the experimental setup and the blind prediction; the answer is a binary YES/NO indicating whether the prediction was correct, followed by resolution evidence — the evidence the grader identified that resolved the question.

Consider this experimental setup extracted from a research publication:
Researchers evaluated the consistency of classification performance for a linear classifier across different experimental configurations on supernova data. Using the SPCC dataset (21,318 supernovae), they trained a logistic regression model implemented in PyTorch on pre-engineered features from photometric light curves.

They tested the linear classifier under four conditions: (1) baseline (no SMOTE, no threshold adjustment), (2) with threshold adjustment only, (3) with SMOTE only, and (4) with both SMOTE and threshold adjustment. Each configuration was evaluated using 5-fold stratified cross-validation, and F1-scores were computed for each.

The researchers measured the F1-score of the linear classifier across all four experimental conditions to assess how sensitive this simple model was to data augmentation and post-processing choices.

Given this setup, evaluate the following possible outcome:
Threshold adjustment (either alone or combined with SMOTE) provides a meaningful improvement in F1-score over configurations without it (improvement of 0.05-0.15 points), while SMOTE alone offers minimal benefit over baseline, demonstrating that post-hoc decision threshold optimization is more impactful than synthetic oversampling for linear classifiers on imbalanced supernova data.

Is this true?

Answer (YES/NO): NO